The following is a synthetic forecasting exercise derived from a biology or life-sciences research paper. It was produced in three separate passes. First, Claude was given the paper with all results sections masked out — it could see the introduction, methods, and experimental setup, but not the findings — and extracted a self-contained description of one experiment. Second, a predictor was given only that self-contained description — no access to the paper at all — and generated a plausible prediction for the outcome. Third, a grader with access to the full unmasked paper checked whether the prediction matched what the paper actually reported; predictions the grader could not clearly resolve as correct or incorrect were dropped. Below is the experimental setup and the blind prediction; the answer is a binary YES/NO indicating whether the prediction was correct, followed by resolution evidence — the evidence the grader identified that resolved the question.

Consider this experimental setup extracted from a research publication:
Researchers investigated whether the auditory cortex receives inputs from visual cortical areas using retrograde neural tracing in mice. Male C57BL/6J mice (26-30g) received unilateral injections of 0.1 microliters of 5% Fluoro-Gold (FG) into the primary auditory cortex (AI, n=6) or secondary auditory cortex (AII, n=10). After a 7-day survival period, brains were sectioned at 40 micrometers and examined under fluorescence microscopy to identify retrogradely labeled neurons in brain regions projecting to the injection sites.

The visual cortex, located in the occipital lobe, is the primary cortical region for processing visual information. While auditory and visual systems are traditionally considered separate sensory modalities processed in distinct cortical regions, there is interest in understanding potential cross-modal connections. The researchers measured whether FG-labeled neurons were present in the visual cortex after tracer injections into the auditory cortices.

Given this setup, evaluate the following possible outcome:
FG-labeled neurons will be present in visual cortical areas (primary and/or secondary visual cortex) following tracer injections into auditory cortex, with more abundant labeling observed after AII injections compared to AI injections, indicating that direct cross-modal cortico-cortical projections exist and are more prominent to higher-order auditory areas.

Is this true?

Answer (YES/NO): YES